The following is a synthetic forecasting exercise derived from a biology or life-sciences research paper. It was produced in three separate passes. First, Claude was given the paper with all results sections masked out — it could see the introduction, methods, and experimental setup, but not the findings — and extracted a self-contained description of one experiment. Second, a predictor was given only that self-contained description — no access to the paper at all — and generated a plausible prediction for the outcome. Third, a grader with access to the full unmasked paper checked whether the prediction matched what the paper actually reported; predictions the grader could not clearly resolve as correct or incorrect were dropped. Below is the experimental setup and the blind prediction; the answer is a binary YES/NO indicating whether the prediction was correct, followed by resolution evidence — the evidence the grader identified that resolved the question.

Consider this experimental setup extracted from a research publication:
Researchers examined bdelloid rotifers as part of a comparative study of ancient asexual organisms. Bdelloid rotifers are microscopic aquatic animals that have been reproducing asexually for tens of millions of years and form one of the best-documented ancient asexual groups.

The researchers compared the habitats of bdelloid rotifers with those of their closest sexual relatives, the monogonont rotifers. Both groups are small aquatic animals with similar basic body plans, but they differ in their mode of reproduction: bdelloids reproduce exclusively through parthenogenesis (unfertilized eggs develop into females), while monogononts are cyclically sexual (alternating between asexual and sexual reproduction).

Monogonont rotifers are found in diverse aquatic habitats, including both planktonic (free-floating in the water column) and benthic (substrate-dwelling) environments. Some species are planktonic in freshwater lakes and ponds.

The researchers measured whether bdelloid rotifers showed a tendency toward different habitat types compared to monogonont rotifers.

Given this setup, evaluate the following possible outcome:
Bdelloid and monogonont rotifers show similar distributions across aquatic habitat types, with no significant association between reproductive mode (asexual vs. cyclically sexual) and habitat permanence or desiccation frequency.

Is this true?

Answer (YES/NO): NO